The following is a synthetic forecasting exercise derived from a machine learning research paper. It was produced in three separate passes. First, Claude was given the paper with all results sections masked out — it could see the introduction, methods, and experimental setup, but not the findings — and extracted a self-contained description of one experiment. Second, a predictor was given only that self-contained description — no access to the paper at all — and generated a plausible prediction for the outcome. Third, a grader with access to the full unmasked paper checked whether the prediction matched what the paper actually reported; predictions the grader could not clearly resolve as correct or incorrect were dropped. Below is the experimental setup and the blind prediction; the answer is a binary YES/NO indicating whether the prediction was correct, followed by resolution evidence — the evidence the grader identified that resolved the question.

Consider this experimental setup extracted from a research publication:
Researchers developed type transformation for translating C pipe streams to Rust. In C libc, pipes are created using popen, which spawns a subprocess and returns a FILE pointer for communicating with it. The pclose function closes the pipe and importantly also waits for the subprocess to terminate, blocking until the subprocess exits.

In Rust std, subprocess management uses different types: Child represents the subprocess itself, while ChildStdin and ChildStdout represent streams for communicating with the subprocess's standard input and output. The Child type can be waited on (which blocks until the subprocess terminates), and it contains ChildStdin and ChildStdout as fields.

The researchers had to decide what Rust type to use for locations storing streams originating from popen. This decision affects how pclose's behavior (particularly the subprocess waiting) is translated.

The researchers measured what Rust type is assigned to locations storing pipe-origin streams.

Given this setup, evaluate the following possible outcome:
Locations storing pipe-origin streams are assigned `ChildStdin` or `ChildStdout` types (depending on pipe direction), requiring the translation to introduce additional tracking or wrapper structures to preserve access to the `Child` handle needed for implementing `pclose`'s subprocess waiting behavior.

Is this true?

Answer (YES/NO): NO